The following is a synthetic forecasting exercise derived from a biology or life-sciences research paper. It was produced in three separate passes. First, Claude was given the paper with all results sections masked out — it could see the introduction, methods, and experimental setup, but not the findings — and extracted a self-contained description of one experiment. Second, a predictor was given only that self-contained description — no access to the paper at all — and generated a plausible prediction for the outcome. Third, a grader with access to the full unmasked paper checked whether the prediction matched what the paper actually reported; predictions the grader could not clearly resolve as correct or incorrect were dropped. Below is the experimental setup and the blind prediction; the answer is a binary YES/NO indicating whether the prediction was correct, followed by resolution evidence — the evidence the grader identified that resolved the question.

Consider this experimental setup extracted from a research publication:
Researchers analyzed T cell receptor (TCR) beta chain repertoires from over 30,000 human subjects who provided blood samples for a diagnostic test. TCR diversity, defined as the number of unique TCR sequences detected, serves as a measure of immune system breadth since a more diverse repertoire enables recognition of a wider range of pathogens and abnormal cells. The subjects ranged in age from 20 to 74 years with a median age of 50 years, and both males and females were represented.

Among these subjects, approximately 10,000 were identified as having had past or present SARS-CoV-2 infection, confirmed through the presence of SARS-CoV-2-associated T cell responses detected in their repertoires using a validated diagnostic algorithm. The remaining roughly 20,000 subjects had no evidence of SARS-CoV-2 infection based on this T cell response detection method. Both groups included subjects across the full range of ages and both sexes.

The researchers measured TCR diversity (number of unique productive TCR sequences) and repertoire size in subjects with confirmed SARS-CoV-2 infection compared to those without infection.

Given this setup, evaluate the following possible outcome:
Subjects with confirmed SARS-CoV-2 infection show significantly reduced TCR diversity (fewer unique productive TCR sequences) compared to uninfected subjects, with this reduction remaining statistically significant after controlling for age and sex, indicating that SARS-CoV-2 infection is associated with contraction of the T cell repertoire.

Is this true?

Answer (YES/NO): NO